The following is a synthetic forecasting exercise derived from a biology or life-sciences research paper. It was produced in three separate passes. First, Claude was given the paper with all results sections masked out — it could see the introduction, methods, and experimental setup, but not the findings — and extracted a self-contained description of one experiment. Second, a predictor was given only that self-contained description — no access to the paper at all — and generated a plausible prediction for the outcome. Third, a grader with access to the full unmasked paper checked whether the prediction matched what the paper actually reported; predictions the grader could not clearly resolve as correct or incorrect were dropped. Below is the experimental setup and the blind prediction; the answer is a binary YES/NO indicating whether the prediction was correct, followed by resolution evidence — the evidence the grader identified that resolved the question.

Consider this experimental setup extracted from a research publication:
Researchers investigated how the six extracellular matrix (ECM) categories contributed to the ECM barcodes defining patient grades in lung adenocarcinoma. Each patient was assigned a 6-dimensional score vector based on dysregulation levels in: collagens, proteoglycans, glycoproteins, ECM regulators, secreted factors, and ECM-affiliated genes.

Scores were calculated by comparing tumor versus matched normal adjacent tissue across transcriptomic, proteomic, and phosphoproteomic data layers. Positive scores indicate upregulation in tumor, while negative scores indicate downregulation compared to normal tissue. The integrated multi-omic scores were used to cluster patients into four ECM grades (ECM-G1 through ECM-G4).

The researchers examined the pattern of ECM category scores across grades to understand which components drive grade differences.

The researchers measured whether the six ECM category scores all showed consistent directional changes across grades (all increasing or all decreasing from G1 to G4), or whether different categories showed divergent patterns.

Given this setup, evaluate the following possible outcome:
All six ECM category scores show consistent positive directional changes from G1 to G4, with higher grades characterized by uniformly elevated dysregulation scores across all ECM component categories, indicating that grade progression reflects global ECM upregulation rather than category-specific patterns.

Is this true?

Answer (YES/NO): YES